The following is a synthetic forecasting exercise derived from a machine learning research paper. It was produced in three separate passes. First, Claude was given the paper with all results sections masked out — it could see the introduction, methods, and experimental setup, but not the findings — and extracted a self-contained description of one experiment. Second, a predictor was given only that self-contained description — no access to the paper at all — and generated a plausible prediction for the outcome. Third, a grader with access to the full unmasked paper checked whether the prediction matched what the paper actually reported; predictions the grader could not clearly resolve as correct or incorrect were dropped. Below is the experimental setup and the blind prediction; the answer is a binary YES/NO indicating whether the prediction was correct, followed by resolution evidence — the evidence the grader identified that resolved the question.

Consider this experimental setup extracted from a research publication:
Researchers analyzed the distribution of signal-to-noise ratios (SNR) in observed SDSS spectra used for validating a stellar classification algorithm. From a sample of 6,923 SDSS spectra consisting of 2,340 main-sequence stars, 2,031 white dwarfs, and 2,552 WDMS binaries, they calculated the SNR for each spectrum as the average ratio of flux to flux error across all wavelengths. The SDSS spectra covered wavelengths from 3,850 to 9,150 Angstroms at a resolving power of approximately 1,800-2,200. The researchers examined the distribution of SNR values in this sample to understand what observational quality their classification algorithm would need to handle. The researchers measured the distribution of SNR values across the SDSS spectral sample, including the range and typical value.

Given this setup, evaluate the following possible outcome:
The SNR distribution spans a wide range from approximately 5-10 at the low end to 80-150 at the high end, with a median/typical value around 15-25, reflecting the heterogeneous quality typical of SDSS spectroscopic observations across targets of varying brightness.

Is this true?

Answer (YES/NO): NO